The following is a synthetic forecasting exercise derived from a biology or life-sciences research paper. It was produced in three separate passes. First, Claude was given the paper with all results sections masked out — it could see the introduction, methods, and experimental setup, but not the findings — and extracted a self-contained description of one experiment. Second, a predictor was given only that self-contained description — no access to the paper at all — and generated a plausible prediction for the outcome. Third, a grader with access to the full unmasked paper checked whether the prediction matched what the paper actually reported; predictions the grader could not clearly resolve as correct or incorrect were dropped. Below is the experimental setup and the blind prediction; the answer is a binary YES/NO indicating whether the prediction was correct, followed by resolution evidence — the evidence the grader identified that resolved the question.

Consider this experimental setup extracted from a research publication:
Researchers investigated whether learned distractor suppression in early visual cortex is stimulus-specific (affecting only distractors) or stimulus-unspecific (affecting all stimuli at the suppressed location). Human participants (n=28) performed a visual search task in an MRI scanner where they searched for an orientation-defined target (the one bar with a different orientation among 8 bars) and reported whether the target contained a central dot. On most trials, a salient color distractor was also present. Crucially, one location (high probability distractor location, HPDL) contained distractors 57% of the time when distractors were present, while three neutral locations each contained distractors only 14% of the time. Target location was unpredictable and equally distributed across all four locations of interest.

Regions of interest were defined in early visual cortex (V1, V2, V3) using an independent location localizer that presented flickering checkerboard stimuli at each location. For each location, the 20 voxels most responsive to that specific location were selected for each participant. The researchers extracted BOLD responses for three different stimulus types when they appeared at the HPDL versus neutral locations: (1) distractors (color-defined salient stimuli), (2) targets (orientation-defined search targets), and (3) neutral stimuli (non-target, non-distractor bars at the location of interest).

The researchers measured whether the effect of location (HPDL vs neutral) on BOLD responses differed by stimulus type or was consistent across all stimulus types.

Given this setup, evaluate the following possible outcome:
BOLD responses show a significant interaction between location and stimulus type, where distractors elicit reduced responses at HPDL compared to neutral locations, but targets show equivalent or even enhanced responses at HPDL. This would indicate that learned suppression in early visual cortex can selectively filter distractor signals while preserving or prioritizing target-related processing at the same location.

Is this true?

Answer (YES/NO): NO